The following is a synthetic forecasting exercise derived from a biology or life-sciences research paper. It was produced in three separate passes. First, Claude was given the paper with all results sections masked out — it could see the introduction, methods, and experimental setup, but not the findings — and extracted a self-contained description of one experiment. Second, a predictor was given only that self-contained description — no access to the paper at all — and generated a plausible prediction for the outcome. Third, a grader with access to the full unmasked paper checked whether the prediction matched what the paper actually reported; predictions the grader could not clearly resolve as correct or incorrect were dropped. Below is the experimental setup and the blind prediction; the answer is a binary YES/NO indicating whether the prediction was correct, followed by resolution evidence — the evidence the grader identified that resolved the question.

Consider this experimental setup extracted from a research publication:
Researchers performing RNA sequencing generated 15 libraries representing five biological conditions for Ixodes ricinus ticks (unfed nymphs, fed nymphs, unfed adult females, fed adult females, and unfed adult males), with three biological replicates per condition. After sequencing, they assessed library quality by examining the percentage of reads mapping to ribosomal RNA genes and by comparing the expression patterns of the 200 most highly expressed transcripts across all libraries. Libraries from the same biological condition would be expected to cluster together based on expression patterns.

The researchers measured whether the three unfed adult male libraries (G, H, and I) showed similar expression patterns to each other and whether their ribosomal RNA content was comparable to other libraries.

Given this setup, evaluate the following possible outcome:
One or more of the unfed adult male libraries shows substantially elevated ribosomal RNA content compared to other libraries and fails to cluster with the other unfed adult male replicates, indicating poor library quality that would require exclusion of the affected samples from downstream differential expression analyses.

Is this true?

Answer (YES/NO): YES